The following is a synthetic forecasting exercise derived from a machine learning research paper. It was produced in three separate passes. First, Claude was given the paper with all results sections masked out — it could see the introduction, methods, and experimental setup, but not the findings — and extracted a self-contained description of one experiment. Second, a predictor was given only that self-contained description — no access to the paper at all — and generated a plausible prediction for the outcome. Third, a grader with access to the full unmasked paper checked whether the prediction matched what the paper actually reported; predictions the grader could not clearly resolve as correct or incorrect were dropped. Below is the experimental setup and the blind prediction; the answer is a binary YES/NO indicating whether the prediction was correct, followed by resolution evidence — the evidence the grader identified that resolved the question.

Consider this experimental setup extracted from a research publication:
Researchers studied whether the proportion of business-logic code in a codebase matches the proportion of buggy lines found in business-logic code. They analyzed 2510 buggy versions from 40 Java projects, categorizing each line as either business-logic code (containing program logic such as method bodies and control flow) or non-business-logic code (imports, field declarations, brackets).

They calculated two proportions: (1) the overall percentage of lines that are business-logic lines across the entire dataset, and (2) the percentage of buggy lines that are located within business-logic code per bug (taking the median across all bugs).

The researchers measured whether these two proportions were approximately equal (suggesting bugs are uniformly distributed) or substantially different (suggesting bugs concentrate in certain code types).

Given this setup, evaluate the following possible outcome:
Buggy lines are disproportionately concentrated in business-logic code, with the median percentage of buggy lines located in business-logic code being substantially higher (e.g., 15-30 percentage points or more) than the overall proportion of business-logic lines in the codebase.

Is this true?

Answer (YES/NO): YES